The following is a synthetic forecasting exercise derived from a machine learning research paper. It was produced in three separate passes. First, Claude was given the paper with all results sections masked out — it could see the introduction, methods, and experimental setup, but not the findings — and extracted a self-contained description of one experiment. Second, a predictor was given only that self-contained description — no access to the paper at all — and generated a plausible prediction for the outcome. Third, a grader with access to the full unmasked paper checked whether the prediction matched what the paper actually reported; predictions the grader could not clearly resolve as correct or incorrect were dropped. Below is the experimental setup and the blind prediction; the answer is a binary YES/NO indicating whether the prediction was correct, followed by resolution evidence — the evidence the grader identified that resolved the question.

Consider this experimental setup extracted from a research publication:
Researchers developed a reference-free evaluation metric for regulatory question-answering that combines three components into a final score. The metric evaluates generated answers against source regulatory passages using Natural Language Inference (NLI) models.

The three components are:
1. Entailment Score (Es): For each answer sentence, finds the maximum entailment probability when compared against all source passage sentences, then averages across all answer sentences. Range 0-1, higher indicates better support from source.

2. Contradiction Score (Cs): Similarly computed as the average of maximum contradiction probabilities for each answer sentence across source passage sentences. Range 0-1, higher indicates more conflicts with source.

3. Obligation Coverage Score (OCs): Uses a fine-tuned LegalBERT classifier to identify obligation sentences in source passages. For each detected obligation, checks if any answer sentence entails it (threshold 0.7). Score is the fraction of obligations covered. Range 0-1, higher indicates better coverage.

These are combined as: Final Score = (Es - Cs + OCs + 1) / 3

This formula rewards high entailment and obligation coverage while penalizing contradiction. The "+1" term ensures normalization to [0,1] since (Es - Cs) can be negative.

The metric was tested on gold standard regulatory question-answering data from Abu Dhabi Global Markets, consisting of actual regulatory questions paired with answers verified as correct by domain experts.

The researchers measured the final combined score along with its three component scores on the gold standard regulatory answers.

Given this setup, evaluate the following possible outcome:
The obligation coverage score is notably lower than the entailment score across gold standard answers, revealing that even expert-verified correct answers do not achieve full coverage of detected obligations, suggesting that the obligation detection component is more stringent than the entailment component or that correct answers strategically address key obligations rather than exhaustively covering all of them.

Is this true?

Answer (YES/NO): NO